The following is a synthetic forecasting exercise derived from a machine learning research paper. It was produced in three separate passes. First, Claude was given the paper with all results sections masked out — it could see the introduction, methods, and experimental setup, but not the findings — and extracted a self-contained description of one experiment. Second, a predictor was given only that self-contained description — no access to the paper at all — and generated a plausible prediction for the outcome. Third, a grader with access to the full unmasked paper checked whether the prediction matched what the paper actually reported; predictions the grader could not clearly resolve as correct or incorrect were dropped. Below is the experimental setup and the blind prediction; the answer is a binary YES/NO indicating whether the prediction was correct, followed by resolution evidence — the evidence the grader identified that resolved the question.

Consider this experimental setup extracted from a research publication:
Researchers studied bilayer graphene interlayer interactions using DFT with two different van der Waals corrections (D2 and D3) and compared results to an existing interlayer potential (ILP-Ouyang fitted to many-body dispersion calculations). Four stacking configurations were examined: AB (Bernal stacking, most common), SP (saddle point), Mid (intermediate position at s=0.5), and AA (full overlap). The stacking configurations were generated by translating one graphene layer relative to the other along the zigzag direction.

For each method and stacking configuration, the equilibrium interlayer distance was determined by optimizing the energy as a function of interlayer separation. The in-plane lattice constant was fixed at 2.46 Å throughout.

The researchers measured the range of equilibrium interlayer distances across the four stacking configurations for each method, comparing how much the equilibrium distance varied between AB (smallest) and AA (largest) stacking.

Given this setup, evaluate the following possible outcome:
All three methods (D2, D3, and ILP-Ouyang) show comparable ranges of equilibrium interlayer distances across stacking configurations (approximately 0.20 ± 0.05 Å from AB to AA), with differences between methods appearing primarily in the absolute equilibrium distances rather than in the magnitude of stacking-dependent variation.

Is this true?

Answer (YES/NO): NO